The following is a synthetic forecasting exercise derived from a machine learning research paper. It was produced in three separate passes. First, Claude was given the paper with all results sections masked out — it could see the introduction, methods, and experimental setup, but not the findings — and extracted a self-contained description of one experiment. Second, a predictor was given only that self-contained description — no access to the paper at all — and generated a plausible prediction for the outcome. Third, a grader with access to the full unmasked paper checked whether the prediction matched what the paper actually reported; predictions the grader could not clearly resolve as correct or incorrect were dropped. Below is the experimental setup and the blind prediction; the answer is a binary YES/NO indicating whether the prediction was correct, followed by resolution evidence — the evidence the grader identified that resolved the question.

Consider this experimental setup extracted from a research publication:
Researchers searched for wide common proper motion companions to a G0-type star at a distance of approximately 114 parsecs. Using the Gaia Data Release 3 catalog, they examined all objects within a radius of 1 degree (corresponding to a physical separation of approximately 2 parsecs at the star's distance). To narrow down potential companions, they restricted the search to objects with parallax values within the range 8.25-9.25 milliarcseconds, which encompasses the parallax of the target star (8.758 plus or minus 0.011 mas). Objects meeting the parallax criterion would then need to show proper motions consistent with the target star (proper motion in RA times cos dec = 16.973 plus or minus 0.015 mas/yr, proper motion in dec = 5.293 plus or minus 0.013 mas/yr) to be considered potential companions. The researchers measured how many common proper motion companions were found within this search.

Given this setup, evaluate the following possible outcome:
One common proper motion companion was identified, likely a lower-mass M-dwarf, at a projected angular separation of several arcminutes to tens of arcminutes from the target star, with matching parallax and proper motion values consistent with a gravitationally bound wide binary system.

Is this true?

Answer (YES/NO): NO